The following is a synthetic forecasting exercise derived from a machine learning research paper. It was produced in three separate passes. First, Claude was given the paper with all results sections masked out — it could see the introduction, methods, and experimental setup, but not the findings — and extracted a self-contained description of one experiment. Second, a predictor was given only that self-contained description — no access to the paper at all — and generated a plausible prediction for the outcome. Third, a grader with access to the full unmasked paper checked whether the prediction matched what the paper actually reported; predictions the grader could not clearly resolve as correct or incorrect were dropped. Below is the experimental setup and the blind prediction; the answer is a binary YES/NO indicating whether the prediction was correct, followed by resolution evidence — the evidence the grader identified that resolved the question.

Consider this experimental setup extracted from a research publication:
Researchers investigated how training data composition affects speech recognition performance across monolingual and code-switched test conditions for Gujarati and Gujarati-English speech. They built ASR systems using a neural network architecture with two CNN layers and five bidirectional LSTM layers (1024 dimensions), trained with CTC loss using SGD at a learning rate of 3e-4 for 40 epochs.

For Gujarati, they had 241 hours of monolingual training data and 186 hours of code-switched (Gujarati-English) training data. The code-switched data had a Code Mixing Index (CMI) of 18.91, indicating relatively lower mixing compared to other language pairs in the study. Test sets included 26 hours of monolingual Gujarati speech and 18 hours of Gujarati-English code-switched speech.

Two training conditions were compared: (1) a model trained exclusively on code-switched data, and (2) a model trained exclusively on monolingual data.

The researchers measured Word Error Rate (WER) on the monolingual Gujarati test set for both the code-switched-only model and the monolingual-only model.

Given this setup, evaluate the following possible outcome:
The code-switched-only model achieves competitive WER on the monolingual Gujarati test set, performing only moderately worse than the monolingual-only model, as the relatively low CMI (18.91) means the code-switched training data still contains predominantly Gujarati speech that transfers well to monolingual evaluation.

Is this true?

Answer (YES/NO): NO